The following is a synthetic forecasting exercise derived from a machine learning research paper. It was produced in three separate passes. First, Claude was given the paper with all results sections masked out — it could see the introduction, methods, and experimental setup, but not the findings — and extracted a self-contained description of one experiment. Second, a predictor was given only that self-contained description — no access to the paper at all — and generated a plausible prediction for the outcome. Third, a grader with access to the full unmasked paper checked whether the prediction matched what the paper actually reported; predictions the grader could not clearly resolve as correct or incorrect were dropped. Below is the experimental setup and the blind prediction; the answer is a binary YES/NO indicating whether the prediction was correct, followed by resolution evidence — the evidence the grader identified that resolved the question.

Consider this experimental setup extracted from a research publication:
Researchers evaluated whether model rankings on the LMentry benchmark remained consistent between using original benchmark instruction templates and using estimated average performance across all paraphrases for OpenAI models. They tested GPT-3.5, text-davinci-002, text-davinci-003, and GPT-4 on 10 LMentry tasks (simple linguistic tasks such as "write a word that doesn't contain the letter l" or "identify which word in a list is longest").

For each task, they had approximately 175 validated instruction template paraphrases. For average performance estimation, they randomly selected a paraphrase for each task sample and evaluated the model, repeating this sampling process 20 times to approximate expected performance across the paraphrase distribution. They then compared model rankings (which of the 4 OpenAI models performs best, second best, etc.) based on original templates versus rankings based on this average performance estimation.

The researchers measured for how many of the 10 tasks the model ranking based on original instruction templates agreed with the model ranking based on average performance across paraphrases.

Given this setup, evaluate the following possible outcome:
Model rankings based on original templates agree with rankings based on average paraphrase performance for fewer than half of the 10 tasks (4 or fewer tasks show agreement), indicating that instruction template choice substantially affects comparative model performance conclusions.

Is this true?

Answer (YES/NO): NO